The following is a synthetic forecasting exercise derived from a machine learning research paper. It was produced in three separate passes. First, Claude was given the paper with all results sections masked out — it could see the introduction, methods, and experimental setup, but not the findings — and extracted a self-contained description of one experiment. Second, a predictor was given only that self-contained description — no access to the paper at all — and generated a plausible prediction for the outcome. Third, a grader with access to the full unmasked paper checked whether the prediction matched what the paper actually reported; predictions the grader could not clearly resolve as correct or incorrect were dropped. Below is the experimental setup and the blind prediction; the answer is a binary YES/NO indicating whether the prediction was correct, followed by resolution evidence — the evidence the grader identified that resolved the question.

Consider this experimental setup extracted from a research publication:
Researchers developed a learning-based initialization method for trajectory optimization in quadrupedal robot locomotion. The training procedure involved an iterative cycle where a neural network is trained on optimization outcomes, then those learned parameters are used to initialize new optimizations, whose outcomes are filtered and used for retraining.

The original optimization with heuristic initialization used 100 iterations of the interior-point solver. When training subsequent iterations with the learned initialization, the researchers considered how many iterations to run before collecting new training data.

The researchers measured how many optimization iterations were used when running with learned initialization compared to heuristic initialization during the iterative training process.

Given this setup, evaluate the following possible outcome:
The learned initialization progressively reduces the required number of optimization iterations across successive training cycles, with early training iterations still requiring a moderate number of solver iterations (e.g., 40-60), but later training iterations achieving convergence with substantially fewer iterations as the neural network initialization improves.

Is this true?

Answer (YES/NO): NO